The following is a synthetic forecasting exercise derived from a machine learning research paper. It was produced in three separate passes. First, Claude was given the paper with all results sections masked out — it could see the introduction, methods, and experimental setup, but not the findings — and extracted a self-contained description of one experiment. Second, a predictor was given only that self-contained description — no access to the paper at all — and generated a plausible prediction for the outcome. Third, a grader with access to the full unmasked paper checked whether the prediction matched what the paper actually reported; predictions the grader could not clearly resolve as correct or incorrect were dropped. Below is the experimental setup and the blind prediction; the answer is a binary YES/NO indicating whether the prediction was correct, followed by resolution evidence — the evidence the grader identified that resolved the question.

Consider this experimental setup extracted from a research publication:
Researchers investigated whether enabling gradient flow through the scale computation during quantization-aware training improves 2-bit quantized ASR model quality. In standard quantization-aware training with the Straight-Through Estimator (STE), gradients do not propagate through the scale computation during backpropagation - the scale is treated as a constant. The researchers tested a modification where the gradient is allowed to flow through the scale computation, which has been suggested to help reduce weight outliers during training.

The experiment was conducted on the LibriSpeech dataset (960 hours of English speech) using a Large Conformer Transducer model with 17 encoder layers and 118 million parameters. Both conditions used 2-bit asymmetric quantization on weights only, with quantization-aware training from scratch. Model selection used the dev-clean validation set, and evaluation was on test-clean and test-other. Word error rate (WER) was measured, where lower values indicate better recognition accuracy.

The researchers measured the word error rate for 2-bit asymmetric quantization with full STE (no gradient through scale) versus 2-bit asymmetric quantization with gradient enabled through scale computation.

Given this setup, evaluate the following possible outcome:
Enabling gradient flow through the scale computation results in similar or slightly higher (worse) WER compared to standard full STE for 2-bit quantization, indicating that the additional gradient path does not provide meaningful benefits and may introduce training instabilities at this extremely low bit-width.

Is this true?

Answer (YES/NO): NO